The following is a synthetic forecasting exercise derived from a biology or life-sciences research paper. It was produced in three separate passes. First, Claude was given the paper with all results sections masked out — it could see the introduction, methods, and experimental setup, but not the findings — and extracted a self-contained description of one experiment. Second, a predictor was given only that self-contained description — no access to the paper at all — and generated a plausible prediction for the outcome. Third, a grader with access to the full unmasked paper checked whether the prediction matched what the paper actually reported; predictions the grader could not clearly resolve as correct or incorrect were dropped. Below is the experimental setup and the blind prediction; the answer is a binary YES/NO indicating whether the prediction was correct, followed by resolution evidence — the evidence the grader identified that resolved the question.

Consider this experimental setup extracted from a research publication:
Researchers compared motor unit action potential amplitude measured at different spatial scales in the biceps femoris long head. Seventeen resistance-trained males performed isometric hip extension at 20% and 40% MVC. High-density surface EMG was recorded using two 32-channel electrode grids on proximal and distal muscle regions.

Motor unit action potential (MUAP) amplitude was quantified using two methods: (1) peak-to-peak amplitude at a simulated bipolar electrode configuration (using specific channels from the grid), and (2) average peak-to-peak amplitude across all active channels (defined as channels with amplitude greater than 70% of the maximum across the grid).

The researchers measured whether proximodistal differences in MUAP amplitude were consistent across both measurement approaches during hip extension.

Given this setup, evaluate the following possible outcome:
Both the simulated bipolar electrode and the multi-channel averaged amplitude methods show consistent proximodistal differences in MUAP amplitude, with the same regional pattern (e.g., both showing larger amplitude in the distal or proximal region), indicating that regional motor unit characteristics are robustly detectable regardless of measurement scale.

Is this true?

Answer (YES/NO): YES